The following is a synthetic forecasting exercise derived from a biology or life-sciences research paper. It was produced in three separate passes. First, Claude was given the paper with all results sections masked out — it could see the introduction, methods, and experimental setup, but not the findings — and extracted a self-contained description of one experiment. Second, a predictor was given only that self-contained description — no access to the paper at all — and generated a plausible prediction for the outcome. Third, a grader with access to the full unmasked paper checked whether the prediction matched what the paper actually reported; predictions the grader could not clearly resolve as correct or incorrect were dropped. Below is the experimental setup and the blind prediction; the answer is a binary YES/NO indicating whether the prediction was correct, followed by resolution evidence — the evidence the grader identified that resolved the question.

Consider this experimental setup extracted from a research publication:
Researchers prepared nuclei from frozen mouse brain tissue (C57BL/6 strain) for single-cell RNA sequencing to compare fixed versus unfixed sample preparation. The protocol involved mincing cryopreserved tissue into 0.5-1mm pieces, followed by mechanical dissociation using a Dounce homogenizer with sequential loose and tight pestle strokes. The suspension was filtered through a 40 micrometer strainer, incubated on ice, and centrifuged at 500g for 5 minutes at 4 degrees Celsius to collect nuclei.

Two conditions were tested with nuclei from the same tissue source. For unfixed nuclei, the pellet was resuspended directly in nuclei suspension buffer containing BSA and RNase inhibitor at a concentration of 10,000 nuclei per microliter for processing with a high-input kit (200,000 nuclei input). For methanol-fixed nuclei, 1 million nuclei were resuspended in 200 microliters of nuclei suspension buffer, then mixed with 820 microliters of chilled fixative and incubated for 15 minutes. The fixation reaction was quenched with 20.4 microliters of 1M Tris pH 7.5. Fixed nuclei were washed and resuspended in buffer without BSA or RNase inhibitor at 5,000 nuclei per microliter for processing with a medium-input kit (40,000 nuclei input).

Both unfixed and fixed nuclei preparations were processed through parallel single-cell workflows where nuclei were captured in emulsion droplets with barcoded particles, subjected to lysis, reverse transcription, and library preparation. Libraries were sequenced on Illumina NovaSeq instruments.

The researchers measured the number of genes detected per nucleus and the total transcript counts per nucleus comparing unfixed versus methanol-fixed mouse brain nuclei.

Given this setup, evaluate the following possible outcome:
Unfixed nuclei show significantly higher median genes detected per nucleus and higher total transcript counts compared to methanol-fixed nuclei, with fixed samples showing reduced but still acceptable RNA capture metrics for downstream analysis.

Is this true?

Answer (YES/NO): YES